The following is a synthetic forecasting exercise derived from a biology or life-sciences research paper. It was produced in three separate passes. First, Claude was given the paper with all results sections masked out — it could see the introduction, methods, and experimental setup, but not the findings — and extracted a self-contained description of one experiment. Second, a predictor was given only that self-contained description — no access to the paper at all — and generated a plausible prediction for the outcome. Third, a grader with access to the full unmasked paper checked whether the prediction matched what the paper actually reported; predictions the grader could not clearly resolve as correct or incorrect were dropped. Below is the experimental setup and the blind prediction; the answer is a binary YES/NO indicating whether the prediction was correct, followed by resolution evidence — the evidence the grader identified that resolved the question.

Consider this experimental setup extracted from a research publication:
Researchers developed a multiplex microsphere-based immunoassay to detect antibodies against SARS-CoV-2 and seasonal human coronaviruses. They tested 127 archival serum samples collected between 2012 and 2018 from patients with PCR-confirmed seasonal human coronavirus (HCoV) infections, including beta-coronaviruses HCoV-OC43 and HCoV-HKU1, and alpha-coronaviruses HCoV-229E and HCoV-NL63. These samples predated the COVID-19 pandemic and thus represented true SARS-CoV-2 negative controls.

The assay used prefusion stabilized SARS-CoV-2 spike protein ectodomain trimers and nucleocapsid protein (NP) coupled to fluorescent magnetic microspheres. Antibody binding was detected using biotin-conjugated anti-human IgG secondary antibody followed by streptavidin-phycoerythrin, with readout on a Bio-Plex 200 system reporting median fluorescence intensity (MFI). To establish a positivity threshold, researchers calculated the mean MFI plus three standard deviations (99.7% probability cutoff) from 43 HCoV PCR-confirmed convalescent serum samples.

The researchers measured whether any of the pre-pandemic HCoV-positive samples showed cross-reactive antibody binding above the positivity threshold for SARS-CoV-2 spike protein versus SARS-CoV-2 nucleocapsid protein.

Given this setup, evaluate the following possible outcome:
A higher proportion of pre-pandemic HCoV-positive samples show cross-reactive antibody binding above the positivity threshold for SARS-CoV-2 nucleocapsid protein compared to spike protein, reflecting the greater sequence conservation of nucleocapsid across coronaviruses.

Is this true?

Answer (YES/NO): YES